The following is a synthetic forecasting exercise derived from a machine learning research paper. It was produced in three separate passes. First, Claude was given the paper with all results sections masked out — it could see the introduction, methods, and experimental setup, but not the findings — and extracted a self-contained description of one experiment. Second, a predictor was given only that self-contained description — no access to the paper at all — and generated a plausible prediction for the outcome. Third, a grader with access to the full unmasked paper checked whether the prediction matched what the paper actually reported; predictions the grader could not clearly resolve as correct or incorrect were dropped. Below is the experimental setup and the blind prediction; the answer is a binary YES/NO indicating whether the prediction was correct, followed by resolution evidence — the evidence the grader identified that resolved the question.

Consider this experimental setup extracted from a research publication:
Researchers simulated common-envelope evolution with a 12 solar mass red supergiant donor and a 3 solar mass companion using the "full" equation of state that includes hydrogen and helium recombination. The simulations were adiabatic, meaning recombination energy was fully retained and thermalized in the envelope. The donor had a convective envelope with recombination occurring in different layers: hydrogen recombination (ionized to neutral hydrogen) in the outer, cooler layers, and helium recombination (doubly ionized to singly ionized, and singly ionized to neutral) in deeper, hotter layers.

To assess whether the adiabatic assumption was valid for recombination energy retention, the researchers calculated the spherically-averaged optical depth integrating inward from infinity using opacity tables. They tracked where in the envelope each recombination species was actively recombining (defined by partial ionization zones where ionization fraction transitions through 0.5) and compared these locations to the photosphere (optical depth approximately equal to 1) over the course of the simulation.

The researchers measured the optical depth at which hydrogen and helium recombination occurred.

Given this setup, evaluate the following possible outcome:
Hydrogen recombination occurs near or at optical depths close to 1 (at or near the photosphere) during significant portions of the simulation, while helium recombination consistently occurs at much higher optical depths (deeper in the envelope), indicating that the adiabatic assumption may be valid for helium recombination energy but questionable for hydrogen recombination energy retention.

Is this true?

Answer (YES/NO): YES